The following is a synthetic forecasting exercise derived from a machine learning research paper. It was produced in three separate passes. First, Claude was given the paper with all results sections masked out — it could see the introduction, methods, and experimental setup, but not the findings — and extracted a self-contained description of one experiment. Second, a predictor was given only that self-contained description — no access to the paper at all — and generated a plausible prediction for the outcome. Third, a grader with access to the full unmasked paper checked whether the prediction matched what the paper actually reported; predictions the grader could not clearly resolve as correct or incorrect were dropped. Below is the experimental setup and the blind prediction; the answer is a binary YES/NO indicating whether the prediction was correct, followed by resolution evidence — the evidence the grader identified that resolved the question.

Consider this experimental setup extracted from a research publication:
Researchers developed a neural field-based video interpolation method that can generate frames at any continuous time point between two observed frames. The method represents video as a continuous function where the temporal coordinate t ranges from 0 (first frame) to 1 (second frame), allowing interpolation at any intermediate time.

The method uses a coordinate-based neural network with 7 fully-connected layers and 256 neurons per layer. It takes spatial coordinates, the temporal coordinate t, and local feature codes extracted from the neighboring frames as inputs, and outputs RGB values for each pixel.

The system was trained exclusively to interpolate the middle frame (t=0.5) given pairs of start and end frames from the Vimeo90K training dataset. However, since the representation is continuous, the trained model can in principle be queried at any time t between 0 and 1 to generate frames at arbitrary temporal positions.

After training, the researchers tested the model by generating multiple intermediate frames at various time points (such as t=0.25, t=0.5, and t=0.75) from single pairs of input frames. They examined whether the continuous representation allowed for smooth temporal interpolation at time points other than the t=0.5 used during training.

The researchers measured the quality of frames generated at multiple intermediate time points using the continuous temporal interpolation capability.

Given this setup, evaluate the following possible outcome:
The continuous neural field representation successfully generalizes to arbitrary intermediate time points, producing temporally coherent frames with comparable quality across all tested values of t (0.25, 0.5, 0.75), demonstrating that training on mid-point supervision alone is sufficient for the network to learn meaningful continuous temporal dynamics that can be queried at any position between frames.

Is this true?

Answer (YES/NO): YES